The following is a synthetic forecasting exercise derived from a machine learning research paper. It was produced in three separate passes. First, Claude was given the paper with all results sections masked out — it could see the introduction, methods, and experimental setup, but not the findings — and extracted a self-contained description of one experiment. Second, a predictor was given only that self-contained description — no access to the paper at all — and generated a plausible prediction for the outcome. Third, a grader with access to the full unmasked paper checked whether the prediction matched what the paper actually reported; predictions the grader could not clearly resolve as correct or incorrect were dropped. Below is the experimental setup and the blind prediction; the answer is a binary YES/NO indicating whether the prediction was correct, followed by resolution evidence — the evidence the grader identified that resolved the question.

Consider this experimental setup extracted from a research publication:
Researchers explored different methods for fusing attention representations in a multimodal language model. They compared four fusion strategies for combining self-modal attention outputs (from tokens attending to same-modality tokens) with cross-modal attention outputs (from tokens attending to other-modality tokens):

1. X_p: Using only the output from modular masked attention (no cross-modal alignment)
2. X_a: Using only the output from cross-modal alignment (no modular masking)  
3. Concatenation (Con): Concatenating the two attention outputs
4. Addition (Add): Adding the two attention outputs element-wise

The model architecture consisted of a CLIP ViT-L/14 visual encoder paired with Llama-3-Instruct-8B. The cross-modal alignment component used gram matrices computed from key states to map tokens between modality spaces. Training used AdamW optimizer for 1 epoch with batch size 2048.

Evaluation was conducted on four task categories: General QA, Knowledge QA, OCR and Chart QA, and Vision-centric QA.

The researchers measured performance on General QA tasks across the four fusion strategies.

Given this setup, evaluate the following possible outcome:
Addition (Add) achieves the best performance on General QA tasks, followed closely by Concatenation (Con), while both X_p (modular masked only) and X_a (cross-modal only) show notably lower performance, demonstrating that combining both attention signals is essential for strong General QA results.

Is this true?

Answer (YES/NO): NO